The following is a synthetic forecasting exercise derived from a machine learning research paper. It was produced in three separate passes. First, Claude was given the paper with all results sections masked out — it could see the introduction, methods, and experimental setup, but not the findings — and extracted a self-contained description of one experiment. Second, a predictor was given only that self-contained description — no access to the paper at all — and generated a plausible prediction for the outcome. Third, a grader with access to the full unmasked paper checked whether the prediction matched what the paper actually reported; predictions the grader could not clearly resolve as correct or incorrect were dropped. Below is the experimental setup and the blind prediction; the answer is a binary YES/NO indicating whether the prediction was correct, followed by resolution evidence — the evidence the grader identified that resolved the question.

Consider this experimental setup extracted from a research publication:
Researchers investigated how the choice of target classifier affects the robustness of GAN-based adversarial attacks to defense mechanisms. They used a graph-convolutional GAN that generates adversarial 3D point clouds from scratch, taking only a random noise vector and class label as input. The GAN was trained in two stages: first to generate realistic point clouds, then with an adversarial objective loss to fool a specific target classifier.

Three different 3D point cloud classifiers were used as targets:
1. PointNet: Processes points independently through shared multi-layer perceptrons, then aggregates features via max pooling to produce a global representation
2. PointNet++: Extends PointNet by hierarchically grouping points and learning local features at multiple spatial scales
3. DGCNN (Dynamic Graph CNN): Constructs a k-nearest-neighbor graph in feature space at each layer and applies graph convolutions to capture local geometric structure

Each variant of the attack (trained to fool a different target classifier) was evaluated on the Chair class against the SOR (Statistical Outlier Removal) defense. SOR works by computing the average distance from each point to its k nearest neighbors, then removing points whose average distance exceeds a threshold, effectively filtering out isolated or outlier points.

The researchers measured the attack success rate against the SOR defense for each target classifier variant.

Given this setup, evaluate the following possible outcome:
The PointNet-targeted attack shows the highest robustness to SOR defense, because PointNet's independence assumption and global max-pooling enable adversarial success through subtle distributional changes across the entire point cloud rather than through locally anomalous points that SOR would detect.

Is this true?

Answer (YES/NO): NO